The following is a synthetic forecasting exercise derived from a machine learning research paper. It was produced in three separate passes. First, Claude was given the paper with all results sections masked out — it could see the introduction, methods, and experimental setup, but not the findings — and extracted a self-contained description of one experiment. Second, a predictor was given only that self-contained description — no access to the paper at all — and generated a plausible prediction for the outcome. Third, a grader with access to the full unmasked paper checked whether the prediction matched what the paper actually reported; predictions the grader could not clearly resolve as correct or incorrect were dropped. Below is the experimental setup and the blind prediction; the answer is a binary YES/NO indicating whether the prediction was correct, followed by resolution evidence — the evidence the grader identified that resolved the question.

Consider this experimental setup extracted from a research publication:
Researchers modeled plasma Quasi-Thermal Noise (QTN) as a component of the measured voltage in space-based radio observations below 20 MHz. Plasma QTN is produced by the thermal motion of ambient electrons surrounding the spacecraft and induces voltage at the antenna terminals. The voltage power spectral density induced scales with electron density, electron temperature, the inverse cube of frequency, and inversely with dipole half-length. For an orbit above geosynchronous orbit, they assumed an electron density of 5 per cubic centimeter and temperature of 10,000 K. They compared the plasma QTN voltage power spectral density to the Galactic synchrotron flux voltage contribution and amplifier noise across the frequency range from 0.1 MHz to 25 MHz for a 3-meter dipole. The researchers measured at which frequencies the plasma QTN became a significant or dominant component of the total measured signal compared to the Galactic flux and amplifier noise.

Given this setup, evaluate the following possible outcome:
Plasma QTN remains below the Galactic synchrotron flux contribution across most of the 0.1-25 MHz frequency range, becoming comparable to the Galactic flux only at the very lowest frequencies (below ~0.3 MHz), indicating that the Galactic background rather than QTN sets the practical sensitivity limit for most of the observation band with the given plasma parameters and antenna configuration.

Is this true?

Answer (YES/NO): NO